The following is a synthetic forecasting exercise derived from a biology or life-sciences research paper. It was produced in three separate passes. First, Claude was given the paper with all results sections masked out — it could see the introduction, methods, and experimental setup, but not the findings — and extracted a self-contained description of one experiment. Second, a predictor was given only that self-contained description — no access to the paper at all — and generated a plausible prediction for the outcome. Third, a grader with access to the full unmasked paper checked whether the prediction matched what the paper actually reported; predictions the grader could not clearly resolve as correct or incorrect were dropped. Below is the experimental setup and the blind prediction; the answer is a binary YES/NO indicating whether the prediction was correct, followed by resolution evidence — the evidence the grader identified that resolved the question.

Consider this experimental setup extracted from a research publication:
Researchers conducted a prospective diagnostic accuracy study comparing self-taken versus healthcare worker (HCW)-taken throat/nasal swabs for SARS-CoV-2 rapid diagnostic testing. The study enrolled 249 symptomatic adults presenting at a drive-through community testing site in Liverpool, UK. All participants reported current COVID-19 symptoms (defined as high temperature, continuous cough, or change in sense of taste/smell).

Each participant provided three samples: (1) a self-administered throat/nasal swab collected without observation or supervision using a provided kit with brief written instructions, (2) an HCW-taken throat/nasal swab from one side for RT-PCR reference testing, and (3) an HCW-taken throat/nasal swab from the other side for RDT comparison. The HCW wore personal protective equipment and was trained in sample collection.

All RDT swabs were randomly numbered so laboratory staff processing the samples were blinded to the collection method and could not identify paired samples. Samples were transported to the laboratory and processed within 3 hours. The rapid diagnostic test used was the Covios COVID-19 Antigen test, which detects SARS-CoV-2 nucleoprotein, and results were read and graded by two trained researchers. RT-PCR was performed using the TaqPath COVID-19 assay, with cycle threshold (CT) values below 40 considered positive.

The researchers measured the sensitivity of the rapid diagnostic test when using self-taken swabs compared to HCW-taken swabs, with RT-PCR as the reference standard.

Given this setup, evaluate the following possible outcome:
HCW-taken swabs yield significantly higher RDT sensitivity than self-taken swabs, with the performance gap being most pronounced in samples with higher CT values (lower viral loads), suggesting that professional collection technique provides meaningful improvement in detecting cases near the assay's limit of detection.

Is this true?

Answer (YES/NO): NO